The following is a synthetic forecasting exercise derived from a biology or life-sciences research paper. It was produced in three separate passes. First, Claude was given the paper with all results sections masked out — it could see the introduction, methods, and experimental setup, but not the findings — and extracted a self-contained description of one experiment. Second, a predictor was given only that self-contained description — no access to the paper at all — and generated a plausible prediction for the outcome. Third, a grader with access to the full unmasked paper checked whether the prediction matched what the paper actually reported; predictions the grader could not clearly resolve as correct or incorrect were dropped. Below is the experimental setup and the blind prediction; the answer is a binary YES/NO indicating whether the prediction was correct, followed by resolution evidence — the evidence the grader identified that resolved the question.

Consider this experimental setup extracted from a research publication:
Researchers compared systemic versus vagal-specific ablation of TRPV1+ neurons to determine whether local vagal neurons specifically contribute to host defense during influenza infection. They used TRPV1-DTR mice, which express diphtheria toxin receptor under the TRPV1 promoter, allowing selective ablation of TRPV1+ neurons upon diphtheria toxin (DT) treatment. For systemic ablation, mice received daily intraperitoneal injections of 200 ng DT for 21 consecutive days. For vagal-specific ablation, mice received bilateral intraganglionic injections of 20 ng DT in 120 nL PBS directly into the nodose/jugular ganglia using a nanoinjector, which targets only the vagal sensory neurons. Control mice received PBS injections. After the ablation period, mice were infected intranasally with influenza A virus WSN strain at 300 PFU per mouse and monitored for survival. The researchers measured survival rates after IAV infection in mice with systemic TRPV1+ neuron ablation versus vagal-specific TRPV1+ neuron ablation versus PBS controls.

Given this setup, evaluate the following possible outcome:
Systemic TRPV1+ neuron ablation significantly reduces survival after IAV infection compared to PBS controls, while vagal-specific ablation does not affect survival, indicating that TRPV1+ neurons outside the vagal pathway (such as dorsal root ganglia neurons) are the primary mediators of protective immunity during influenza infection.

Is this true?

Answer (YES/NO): NO